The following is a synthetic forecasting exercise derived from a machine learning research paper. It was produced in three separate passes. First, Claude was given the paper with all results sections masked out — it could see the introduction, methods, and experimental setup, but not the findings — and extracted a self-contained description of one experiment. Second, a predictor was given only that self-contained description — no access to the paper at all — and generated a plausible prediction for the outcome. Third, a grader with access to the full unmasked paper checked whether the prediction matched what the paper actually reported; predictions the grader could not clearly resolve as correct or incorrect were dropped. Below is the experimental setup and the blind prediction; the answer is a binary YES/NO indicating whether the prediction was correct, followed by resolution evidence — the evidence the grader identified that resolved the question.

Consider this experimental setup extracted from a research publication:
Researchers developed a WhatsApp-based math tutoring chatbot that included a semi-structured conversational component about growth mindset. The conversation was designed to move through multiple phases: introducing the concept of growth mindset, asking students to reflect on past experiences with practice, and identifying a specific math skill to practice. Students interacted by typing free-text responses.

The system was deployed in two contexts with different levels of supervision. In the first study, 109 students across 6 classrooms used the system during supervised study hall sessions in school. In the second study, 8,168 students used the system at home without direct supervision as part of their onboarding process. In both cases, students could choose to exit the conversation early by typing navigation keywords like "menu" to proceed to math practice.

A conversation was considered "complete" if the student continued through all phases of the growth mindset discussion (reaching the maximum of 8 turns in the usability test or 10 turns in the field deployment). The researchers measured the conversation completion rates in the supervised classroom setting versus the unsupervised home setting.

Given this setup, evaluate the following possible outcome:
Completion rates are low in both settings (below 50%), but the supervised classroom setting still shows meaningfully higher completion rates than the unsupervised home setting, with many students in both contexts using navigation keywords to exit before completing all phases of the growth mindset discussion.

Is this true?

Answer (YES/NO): NO